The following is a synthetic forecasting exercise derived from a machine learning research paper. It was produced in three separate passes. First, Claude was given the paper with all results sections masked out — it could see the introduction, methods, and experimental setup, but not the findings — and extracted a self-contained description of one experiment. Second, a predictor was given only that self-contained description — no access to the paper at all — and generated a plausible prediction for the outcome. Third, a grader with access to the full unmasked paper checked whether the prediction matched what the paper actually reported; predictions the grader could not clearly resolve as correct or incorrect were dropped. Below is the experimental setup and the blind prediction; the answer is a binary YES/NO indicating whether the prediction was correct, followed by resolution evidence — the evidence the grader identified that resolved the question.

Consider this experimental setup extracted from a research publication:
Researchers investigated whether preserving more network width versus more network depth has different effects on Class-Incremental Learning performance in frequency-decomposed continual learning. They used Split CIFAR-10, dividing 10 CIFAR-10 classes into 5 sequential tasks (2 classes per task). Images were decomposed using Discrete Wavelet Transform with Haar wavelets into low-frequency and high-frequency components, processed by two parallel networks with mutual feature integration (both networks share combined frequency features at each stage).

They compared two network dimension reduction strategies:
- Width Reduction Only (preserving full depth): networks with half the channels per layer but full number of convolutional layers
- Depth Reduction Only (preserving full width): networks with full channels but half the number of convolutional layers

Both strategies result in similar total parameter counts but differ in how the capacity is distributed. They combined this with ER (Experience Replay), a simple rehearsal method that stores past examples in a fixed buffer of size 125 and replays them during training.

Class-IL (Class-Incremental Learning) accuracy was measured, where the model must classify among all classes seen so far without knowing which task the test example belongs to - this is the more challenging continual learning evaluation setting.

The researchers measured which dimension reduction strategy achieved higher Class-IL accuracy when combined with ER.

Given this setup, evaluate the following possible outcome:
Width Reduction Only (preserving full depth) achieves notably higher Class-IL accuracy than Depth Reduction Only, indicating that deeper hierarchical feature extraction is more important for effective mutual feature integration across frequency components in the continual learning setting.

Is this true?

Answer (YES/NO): YES